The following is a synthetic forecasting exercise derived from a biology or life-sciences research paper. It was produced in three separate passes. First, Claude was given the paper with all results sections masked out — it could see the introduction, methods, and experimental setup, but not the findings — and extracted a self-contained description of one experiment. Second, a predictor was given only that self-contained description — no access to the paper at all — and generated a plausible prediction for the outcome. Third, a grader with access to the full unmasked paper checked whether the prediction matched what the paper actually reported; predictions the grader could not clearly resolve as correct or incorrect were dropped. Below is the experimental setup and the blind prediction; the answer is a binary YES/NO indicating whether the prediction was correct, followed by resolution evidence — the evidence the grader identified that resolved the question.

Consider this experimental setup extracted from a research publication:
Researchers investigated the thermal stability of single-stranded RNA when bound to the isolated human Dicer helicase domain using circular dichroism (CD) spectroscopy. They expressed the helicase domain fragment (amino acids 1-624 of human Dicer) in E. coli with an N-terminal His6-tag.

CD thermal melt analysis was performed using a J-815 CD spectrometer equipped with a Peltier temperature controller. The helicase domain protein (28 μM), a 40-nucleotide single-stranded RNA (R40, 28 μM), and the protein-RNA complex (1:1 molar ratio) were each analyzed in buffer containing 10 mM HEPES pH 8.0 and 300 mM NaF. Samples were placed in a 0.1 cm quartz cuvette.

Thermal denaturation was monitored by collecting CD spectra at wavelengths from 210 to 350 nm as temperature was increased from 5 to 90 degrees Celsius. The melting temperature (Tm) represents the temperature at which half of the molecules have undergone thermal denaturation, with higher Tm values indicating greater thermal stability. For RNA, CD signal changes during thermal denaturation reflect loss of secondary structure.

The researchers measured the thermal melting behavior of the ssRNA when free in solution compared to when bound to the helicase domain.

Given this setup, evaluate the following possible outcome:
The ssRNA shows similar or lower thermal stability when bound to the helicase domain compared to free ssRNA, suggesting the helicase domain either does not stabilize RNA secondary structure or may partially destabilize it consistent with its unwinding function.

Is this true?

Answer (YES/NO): YES